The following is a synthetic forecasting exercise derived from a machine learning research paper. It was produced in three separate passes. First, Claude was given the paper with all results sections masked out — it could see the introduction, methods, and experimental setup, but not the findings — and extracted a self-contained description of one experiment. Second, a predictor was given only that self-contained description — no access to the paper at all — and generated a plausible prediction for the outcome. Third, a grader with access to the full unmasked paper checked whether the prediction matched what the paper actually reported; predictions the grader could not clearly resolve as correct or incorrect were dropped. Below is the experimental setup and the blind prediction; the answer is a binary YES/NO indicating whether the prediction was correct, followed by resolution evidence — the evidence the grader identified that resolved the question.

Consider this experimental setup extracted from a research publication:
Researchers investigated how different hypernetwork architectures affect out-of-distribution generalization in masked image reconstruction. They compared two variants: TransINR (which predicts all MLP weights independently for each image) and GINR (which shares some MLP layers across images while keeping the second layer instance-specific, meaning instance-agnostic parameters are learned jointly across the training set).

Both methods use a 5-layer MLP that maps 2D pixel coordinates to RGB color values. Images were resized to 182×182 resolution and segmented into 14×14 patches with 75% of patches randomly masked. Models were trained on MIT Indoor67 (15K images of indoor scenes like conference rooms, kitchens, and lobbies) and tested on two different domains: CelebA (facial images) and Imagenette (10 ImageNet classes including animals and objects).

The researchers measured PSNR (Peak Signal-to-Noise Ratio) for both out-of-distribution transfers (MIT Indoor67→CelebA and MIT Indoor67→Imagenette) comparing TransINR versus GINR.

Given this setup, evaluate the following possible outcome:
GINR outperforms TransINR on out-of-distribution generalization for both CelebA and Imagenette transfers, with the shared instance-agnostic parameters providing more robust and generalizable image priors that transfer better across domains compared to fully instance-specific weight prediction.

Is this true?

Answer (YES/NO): YES